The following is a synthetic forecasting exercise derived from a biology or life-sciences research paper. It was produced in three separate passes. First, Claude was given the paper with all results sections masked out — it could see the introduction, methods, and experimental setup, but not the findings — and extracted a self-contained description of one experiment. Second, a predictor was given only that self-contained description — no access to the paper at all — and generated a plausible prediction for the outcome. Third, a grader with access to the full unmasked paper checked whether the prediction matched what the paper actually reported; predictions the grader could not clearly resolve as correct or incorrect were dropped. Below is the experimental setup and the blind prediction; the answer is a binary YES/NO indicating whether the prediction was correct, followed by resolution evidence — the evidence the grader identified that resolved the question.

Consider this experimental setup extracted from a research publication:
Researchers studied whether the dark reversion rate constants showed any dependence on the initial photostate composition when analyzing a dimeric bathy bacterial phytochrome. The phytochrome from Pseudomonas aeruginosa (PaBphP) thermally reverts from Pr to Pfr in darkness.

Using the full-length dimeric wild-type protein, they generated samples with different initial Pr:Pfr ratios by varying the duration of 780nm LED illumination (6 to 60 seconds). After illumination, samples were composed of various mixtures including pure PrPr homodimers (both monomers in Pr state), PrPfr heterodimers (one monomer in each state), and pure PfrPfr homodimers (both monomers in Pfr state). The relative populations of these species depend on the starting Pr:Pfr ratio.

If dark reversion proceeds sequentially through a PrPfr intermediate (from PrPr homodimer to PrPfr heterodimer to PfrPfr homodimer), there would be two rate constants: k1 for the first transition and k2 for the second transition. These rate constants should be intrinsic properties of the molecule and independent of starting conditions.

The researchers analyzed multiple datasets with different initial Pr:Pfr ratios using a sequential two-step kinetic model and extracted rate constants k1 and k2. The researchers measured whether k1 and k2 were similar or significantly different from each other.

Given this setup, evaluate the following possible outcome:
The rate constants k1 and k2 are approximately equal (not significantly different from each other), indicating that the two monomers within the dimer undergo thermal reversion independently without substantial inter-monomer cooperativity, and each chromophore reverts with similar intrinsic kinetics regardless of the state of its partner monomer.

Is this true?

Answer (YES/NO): NO